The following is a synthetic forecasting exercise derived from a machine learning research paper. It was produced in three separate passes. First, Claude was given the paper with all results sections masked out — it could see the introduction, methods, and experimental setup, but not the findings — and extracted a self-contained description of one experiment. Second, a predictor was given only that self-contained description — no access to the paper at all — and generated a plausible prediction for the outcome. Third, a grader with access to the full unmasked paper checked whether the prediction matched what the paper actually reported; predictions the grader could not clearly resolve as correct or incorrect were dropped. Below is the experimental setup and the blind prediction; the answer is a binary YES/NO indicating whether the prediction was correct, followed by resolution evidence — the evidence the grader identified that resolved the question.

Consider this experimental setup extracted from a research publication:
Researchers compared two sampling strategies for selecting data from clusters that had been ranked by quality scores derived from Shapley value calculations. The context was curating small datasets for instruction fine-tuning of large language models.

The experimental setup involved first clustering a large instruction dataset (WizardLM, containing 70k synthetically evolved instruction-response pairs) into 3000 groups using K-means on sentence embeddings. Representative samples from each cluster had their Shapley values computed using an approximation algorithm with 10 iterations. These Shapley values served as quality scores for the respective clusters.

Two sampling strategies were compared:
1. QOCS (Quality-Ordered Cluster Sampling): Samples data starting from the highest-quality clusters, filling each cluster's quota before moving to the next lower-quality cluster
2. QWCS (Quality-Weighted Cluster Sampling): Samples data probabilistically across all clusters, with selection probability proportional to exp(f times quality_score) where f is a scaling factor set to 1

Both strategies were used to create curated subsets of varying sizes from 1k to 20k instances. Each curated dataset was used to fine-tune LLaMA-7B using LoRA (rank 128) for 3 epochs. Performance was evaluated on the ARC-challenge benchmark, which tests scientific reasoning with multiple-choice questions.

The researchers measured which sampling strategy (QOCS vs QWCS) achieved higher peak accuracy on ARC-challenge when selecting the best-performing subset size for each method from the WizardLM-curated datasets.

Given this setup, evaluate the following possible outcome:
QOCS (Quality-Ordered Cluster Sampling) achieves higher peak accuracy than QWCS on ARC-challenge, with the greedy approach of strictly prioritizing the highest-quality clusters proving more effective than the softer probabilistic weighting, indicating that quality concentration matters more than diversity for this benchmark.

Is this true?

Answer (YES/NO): YES